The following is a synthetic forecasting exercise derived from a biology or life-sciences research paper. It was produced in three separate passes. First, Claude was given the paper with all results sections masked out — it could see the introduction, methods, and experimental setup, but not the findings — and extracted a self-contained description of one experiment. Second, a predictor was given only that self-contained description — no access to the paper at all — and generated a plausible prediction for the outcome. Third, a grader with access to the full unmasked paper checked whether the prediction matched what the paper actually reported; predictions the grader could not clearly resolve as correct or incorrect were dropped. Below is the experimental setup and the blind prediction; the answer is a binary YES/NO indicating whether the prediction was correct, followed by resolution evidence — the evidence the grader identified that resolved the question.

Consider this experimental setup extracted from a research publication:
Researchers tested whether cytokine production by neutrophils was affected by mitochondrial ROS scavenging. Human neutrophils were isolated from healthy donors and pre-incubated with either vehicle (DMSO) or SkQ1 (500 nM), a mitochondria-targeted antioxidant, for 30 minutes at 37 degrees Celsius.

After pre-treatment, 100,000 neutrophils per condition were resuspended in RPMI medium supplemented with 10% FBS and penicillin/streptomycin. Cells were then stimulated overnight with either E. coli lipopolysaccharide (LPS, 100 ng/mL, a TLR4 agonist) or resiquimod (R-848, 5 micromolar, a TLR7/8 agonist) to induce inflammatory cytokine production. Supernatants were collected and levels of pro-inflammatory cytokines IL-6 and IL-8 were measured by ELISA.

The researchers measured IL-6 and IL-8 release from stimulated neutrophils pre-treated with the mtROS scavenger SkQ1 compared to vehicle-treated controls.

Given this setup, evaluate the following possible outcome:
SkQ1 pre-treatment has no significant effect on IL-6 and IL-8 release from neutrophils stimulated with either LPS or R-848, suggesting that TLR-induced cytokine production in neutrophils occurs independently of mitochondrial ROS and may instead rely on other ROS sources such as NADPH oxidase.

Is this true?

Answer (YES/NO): NO